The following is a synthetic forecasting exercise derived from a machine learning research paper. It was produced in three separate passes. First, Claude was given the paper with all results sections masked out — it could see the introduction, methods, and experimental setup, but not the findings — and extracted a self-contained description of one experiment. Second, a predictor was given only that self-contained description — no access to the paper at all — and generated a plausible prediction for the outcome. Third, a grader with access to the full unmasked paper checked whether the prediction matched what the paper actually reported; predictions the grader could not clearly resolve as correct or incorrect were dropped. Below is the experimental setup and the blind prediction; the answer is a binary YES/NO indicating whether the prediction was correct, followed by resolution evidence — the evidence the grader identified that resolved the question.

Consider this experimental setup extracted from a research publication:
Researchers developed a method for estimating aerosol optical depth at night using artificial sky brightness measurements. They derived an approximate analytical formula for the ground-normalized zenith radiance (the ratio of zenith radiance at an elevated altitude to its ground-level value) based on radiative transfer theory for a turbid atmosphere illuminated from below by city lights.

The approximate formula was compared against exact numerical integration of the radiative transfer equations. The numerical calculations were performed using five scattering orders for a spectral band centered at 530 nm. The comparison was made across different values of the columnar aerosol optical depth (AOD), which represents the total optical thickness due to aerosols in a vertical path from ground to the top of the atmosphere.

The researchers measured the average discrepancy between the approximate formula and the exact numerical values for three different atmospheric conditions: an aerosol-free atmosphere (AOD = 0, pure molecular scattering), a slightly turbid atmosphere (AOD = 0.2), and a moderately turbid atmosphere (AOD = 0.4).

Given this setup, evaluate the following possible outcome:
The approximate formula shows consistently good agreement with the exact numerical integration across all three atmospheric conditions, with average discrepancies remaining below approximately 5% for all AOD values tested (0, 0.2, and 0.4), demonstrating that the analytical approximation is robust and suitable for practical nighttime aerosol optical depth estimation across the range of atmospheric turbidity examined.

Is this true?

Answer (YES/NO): NO